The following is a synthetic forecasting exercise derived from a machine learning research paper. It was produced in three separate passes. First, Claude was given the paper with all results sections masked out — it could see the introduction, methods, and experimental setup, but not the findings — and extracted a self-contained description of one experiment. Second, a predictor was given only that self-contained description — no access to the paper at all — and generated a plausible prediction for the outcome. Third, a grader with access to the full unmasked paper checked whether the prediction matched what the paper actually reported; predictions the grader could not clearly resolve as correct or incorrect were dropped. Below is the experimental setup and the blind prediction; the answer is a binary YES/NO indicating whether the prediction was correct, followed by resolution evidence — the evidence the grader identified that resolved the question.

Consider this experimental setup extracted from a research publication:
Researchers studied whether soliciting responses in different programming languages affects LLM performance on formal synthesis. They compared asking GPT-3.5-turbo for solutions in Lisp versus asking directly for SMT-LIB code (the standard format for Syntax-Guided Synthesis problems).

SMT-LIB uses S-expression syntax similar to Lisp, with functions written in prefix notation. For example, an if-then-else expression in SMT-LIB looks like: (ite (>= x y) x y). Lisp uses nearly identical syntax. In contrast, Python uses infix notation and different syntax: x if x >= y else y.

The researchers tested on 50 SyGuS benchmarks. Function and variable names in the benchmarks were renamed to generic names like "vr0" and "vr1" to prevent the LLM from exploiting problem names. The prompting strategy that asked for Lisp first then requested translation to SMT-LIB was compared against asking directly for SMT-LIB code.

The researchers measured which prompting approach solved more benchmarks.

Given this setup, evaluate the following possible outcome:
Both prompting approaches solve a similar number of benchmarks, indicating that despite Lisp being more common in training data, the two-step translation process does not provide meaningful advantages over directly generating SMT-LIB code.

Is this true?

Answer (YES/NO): NO